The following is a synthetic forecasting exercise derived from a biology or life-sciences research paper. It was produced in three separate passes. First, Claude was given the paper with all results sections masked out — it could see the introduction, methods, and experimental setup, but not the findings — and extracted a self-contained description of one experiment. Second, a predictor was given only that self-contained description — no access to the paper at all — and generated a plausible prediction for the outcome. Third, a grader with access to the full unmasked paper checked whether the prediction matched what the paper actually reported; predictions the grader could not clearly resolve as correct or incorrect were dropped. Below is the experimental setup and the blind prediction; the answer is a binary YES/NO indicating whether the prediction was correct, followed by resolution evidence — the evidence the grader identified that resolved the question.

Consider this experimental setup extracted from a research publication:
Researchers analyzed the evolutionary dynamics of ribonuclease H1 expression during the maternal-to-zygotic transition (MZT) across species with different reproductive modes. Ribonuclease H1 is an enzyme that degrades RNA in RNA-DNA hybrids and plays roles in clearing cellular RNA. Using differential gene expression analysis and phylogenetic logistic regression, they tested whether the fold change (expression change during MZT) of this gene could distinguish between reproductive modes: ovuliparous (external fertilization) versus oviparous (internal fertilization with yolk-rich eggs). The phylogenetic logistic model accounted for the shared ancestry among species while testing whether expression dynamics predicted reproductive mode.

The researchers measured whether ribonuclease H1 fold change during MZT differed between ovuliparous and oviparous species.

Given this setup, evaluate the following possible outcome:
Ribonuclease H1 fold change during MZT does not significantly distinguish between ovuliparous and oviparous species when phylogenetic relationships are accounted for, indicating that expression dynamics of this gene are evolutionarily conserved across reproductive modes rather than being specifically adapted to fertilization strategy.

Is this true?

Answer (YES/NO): NO